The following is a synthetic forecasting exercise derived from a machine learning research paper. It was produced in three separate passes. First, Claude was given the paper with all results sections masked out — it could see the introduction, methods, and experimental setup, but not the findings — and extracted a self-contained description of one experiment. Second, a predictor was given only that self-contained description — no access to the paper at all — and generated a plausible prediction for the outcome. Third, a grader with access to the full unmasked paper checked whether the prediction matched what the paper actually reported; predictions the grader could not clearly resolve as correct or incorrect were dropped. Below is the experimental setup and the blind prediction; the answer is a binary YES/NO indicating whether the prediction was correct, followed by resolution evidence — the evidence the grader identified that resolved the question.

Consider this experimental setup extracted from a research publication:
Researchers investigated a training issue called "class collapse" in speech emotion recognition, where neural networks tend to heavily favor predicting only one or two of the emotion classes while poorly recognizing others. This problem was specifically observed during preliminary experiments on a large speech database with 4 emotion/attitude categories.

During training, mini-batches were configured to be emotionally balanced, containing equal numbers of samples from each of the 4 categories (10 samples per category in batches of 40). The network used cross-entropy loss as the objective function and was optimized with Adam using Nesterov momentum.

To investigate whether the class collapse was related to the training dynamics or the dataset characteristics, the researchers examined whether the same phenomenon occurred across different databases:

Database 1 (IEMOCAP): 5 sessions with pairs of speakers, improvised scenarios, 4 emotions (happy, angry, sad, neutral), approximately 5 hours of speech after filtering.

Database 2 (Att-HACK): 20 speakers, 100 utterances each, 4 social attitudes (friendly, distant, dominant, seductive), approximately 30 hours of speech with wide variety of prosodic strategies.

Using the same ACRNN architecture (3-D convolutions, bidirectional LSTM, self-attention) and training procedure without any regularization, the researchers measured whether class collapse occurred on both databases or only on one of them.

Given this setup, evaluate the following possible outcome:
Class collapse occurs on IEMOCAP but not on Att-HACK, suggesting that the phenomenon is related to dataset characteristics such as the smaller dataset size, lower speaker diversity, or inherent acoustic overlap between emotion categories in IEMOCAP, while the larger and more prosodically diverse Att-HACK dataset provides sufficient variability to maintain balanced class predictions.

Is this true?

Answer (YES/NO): NO